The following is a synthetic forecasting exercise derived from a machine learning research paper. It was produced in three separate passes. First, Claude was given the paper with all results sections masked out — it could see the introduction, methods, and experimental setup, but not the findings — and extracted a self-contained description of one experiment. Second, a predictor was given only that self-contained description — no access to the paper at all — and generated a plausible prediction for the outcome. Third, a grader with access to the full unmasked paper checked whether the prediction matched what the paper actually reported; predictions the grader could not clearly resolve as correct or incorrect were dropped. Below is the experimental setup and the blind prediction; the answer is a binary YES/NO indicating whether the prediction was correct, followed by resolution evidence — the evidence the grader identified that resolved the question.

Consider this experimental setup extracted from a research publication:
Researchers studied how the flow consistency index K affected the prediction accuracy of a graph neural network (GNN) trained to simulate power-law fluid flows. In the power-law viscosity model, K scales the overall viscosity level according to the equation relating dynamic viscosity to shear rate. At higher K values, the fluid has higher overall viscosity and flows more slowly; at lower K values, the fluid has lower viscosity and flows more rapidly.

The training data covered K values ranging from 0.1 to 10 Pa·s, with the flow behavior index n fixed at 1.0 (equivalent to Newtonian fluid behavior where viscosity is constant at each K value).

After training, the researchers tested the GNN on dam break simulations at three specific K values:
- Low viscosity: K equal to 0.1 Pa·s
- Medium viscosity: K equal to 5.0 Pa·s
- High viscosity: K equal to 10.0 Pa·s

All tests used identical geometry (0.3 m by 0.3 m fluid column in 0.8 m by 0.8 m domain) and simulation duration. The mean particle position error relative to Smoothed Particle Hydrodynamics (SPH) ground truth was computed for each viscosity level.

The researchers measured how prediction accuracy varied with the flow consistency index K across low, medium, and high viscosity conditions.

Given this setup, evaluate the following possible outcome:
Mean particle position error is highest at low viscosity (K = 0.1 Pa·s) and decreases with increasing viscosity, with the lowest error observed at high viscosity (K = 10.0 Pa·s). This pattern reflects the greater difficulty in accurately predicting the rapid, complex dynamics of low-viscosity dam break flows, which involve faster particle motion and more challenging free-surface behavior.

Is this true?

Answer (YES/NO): YES